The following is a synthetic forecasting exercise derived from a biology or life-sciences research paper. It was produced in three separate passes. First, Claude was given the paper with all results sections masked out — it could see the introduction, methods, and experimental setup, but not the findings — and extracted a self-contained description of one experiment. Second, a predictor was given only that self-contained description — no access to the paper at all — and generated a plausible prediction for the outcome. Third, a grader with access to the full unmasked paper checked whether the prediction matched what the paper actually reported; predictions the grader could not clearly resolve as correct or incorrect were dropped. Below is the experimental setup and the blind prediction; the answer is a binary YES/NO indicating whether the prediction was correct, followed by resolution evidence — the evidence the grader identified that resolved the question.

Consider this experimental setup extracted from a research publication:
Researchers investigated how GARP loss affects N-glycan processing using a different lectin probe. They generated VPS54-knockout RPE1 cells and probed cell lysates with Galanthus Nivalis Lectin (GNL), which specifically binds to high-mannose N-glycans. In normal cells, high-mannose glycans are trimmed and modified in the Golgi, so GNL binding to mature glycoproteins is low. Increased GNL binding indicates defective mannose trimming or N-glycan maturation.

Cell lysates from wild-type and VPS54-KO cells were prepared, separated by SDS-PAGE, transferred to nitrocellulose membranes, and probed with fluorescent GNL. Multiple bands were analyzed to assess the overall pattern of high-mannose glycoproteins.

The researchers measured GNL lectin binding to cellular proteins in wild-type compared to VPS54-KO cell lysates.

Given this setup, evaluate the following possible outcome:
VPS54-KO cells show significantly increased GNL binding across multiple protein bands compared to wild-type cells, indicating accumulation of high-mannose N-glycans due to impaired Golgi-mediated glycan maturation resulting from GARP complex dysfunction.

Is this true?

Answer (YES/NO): YES